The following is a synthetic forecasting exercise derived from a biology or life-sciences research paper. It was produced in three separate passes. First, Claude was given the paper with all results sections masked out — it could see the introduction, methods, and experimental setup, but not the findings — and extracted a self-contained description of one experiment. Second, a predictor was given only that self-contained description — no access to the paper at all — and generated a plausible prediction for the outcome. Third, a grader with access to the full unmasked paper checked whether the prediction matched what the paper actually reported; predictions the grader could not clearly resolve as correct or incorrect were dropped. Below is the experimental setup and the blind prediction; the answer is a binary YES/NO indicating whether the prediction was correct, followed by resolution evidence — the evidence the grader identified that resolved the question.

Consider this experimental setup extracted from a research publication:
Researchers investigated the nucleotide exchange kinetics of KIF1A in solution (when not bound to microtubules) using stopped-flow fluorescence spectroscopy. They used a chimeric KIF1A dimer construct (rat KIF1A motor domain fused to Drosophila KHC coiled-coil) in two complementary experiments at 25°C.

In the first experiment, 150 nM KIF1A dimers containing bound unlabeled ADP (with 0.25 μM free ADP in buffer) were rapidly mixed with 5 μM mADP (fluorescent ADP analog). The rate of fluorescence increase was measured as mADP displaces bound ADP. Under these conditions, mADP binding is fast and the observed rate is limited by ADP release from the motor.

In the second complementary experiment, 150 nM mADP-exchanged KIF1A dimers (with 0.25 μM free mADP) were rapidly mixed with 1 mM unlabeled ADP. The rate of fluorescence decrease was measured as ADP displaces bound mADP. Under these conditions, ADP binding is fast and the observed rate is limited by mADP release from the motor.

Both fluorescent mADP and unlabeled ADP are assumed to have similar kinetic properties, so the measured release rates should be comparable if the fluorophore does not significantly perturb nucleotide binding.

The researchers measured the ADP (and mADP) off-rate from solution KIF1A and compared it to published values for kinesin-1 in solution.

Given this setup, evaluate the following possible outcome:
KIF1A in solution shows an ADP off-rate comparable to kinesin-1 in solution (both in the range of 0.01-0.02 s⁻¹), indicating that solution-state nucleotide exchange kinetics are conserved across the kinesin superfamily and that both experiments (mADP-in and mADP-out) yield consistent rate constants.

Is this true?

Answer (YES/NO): NO